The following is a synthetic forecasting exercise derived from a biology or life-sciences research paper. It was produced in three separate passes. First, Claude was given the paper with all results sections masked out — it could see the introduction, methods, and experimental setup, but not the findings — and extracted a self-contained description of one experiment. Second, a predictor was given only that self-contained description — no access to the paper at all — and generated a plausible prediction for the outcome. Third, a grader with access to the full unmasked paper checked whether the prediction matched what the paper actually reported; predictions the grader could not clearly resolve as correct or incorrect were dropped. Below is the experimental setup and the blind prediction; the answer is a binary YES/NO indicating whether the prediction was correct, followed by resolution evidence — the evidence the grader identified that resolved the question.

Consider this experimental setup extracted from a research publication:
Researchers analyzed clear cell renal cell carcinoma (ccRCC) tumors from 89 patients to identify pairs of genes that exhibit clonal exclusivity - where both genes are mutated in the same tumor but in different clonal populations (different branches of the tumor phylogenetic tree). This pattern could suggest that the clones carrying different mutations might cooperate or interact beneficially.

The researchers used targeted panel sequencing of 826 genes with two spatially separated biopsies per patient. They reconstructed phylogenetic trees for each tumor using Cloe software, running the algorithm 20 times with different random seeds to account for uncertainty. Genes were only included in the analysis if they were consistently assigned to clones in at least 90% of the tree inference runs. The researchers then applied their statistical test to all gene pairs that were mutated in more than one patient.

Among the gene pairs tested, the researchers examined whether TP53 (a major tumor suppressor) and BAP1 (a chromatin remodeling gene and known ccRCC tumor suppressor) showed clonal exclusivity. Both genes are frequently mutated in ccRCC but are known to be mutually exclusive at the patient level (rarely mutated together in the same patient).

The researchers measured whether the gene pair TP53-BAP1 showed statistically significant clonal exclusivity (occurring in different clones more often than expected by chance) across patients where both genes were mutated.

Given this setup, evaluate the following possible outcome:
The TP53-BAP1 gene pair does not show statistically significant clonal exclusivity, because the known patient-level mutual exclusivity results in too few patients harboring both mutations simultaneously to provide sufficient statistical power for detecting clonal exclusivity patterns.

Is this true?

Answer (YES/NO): NO